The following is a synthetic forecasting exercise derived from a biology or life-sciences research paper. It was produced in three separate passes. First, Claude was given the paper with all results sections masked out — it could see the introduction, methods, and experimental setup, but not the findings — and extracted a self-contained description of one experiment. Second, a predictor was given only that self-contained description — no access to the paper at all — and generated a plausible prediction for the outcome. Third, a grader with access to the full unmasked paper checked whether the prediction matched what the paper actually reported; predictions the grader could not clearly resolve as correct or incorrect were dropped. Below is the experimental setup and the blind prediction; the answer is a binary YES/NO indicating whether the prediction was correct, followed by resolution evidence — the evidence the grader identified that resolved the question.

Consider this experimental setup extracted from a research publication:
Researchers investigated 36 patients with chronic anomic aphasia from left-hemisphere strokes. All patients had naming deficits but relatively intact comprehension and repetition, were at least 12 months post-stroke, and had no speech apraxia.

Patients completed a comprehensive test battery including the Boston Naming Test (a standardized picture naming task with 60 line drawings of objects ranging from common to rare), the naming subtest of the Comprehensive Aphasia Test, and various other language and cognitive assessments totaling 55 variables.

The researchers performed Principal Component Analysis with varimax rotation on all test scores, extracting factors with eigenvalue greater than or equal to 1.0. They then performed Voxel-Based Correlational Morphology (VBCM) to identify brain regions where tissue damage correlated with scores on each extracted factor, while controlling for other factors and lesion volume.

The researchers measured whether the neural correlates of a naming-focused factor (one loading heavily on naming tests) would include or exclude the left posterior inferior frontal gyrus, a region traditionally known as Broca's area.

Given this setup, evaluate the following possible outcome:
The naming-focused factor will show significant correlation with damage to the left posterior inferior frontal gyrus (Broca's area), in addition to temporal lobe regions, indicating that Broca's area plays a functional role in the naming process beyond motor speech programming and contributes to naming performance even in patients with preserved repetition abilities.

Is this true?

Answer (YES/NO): NO